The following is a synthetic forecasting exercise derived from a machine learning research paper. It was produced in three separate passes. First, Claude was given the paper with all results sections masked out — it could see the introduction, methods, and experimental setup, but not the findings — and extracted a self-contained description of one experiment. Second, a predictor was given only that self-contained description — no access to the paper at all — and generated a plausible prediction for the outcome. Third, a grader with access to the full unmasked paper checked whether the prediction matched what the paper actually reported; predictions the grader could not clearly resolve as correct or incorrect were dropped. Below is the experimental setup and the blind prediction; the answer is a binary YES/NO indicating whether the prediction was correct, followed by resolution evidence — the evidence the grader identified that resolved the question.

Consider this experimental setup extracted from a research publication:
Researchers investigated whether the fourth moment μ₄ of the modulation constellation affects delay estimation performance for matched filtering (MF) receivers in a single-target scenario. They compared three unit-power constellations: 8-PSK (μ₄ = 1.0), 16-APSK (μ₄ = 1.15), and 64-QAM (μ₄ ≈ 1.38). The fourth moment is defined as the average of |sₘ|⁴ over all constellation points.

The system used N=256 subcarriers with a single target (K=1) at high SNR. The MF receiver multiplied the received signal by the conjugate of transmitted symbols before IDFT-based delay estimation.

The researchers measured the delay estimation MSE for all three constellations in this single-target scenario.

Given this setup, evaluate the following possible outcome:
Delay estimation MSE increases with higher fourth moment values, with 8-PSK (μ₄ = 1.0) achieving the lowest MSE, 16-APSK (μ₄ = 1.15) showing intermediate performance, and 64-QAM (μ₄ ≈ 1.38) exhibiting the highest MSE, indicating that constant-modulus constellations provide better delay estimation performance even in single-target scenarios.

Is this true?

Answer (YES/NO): NO